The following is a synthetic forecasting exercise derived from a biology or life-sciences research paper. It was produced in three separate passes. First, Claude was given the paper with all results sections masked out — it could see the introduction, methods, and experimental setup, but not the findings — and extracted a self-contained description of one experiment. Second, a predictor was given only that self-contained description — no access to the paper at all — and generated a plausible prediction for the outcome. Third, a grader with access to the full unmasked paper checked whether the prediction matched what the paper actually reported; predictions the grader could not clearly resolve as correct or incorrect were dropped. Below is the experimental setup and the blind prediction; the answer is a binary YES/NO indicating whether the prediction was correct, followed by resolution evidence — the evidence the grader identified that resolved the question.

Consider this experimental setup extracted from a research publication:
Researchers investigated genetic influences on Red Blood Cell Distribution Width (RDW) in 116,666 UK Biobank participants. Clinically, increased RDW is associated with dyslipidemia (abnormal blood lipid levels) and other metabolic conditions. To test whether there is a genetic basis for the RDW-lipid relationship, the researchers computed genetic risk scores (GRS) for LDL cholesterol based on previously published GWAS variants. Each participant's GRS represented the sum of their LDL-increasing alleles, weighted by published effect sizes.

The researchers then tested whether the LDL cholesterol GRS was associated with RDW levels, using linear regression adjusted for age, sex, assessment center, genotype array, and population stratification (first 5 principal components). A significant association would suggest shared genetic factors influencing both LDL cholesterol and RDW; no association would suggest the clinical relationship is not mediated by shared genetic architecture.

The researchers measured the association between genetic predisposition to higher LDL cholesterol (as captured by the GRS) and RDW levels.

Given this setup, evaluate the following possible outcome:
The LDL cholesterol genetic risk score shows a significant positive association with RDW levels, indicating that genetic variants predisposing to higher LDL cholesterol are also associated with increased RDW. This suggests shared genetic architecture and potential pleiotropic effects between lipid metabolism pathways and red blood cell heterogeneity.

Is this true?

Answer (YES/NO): NO